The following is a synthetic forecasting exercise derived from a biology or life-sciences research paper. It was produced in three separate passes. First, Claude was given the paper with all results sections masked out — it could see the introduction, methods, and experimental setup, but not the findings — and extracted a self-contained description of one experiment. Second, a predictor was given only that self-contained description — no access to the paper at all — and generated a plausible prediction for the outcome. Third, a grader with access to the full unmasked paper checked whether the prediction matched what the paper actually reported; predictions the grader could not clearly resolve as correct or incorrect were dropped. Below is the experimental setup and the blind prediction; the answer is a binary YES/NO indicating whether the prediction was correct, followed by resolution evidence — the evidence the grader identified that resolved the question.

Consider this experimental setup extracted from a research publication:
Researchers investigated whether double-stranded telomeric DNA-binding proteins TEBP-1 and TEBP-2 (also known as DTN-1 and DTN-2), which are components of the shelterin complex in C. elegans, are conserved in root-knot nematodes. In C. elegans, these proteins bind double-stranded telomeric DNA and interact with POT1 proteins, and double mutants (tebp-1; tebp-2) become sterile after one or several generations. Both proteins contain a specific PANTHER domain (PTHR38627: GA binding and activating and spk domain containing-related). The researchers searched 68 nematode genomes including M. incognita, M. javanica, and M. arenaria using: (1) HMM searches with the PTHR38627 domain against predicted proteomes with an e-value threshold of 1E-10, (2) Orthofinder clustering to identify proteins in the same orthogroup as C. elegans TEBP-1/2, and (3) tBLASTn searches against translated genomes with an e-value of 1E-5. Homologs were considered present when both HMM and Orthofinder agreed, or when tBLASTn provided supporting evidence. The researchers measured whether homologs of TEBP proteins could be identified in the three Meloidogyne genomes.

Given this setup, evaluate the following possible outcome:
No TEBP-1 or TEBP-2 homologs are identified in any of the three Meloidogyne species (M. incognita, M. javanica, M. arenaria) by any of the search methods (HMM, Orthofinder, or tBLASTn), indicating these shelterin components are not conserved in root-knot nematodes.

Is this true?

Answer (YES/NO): YES